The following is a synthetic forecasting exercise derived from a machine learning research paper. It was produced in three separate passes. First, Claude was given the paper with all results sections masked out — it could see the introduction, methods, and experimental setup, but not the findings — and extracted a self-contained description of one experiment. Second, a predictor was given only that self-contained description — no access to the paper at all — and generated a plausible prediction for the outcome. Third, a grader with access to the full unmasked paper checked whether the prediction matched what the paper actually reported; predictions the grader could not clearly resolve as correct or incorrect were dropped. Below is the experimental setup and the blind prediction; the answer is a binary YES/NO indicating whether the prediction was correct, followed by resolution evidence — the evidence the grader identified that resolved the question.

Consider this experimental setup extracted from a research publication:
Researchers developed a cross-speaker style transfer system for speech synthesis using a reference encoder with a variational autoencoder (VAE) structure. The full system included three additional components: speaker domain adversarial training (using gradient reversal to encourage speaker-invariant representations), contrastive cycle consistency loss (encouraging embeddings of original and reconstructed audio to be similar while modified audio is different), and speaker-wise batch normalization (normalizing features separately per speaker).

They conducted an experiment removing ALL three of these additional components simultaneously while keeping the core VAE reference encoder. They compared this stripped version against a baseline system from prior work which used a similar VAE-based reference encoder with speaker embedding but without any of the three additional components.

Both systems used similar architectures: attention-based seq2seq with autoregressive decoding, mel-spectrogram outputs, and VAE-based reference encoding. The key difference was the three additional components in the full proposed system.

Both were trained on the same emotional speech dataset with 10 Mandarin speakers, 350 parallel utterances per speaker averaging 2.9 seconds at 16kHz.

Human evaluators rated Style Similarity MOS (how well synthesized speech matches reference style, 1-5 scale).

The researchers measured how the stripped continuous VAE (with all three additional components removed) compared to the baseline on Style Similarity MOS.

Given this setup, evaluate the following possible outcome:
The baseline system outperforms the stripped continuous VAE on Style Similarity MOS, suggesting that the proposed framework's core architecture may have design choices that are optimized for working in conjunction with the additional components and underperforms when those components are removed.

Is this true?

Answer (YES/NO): NO